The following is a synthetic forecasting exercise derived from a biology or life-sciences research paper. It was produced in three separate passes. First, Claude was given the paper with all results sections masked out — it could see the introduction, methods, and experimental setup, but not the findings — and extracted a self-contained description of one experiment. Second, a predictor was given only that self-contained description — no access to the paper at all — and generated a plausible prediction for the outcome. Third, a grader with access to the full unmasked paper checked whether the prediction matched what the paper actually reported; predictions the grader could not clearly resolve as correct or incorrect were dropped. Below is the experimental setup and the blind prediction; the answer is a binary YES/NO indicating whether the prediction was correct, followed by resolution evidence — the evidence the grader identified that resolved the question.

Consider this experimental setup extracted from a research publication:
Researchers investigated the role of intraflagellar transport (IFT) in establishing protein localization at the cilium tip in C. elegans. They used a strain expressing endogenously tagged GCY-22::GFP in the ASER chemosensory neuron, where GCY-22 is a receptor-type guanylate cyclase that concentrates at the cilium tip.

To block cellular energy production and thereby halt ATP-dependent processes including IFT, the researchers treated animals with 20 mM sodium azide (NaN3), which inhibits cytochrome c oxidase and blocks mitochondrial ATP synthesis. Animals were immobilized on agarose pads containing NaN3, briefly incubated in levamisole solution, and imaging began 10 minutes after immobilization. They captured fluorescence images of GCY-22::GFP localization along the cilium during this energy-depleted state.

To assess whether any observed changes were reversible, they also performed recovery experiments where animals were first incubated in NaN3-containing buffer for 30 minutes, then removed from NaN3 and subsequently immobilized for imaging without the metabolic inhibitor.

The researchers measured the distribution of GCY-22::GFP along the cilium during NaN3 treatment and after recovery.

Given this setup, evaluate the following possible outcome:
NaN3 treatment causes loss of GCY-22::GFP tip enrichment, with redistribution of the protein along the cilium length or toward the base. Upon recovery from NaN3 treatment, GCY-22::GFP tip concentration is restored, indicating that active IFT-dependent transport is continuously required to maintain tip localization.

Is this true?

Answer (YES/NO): YES